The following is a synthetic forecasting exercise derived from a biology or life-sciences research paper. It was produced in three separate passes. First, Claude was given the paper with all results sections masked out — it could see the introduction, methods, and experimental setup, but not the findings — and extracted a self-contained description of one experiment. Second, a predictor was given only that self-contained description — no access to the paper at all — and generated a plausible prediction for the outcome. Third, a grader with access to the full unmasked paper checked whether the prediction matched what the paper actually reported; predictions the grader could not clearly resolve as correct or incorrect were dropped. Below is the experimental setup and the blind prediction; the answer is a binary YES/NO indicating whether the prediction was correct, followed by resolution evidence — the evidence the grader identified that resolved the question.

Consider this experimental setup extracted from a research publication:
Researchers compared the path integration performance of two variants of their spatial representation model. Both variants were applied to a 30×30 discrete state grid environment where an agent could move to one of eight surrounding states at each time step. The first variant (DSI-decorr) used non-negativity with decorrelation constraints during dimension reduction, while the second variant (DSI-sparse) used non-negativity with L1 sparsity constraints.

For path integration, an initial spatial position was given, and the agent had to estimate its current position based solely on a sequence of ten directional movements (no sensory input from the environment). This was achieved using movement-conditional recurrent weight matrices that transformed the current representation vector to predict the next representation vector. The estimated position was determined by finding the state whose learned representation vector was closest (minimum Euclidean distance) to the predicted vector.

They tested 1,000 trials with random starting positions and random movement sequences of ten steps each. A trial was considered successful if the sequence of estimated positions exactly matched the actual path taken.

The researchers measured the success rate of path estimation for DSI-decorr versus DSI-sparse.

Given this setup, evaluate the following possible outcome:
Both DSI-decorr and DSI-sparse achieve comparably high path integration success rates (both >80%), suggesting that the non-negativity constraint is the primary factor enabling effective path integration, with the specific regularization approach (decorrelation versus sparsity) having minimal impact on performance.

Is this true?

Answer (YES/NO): NO